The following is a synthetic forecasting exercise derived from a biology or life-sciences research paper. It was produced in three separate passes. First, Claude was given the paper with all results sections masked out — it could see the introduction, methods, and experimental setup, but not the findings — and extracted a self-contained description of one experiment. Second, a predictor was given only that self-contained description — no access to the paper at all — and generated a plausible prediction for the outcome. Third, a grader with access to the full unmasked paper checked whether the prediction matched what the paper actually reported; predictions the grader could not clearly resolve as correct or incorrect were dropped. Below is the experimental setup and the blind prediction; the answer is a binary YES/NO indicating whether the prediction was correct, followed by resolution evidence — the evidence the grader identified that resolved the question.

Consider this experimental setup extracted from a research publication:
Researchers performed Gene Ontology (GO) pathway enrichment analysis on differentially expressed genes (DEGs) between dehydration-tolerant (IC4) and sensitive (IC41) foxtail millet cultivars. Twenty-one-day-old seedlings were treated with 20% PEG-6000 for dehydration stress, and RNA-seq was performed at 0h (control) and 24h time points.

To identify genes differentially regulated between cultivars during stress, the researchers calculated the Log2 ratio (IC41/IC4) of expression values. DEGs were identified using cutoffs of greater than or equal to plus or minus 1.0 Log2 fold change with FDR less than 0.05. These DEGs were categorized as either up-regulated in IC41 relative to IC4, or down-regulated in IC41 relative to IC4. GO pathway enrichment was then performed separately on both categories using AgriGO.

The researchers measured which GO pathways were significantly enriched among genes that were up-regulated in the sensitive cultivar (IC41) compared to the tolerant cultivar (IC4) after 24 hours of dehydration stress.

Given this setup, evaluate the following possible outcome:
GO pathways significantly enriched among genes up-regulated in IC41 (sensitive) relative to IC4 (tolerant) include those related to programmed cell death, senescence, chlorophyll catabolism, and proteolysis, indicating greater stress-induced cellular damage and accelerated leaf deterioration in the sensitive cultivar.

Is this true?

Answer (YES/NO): NO